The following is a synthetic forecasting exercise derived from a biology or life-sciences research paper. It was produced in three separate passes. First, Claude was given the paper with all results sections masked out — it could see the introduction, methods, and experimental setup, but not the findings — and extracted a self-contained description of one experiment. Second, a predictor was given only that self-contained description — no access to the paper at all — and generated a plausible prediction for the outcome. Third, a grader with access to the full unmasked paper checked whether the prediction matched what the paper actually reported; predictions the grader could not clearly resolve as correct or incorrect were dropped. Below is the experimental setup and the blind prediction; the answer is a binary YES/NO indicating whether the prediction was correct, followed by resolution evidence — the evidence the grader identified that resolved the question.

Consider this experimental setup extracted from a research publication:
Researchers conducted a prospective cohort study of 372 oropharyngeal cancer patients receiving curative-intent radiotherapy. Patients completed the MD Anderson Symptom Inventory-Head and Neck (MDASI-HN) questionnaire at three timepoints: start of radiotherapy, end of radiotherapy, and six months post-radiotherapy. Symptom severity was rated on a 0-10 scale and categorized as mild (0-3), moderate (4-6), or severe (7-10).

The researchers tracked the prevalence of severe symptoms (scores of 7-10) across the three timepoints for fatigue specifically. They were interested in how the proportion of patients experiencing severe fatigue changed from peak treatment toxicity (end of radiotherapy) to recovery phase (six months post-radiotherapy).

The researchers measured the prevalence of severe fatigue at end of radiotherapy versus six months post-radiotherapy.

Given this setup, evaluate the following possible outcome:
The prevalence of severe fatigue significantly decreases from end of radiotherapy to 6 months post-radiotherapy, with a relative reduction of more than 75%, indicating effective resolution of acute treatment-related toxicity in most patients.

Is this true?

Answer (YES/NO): YES